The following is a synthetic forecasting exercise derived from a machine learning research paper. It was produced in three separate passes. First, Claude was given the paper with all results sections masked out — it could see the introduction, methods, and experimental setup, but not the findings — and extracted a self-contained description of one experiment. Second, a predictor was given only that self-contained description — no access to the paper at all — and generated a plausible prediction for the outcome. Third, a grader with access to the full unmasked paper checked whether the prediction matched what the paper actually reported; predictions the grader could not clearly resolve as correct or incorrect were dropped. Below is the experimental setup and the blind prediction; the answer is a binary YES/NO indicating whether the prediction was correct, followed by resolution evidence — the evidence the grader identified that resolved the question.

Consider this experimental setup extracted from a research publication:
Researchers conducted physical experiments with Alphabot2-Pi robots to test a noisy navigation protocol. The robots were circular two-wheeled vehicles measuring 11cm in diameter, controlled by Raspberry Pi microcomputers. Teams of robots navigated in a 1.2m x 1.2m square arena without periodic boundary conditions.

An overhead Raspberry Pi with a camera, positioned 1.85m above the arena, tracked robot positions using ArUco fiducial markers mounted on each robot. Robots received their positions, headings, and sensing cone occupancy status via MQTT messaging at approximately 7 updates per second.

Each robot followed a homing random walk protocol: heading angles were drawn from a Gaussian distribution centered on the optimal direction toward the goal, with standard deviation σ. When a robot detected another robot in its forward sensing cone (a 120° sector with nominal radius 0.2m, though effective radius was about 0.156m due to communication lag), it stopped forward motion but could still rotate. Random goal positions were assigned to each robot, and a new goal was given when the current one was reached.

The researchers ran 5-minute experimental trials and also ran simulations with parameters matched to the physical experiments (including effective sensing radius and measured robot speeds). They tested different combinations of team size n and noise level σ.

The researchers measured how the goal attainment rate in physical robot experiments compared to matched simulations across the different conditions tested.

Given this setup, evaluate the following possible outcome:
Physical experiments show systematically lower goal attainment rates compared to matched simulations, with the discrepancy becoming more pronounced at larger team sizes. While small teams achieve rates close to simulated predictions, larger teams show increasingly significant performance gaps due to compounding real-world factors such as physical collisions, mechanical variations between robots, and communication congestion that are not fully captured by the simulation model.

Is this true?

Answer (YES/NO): NO